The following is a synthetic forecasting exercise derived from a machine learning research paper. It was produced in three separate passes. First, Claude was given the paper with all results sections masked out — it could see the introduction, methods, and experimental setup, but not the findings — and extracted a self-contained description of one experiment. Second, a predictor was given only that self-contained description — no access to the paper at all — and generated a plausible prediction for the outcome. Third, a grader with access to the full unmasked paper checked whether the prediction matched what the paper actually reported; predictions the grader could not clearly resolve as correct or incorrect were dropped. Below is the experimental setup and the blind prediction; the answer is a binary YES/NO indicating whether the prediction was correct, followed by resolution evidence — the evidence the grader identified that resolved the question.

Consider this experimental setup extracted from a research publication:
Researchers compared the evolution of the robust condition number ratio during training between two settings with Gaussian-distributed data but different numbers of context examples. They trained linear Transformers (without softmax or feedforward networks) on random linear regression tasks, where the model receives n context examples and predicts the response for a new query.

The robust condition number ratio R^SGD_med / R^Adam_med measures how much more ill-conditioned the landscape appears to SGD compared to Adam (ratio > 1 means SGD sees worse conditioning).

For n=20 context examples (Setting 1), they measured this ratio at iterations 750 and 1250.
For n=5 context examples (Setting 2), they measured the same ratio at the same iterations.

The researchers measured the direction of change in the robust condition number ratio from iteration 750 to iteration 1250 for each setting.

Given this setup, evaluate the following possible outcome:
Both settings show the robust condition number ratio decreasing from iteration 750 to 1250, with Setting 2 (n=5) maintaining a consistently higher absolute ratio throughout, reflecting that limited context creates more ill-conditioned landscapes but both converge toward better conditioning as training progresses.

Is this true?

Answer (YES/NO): NO